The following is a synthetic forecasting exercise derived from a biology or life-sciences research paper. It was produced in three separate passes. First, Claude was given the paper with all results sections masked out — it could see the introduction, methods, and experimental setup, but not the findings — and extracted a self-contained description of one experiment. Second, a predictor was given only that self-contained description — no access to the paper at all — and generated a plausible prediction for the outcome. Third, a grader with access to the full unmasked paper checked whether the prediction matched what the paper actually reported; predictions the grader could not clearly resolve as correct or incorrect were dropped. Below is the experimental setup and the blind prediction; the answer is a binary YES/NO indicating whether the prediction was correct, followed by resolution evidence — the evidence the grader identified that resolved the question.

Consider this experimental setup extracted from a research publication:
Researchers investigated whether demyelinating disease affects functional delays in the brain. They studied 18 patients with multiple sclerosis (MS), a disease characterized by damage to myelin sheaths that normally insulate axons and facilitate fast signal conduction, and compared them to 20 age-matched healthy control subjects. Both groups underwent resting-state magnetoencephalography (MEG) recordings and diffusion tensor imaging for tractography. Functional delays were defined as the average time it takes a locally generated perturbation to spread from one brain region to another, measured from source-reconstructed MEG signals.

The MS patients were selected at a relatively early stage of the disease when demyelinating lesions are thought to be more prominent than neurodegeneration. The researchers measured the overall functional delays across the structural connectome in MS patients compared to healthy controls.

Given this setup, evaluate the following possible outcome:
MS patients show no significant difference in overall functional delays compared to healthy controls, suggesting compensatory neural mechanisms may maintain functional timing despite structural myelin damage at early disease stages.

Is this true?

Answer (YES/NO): NO